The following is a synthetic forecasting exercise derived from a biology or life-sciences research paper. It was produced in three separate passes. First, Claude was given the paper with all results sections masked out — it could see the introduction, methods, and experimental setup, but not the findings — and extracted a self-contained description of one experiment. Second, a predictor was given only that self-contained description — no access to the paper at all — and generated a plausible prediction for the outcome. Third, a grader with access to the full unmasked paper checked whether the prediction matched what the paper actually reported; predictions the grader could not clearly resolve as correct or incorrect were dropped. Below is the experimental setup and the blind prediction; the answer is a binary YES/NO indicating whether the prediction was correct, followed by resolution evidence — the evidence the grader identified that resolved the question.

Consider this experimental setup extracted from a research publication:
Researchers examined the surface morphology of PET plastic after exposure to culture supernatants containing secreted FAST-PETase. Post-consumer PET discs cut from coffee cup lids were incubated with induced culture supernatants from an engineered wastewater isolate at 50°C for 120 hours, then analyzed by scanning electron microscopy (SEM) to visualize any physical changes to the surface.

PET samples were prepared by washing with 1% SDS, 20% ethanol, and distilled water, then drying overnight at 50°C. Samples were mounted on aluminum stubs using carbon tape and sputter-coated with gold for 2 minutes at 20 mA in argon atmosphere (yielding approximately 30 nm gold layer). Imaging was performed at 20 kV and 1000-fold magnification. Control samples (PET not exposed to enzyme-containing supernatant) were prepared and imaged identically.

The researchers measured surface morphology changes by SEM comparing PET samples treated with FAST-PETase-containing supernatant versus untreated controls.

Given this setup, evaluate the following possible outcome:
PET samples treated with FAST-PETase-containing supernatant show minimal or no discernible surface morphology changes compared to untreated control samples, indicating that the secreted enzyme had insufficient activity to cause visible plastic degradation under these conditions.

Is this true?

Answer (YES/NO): NO